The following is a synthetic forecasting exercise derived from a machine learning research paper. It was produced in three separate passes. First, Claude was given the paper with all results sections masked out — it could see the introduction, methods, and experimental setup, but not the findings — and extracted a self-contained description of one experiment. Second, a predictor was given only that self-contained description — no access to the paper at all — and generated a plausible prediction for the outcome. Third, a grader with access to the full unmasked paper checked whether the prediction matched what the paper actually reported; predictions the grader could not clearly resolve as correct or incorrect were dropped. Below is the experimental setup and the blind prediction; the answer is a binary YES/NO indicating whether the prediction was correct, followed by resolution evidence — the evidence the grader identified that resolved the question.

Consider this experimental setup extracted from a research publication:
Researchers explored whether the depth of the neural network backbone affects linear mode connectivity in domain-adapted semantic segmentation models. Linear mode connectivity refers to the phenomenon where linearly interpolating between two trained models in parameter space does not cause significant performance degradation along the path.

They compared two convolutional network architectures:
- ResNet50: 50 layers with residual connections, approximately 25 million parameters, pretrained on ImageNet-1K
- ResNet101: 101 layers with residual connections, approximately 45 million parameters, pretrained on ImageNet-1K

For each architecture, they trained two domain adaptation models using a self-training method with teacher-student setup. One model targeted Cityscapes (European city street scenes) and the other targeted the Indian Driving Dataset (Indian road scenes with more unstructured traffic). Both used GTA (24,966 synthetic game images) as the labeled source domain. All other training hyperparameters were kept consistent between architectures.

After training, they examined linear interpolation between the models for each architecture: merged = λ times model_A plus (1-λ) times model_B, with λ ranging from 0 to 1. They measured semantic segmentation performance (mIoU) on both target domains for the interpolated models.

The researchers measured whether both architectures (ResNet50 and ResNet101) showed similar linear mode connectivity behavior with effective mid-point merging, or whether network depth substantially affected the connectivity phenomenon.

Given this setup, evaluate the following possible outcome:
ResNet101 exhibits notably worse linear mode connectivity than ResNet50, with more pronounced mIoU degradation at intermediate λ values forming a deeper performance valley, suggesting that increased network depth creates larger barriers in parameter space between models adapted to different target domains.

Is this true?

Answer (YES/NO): NO